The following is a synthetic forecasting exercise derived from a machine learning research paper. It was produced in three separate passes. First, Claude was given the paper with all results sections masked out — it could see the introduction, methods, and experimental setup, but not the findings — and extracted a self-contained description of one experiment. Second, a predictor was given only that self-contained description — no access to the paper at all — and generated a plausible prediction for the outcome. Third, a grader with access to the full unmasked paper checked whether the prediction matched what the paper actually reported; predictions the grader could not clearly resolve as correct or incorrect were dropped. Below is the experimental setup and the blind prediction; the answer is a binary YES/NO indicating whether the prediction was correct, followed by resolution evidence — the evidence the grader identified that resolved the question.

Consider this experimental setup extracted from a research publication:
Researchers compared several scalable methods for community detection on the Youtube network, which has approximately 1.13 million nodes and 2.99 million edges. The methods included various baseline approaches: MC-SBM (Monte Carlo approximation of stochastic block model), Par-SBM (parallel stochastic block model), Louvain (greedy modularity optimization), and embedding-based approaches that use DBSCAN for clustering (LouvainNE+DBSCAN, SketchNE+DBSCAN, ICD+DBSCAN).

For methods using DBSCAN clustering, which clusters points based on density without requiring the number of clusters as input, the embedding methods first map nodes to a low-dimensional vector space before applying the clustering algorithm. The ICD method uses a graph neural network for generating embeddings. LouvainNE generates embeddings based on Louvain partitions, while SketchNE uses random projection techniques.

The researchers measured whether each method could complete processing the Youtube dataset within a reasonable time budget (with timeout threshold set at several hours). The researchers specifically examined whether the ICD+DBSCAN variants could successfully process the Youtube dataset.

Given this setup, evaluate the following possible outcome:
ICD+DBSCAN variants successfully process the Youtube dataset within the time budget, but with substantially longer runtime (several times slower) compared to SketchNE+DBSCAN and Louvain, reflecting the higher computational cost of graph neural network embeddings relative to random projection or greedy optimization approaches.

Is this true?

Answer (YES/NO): NO